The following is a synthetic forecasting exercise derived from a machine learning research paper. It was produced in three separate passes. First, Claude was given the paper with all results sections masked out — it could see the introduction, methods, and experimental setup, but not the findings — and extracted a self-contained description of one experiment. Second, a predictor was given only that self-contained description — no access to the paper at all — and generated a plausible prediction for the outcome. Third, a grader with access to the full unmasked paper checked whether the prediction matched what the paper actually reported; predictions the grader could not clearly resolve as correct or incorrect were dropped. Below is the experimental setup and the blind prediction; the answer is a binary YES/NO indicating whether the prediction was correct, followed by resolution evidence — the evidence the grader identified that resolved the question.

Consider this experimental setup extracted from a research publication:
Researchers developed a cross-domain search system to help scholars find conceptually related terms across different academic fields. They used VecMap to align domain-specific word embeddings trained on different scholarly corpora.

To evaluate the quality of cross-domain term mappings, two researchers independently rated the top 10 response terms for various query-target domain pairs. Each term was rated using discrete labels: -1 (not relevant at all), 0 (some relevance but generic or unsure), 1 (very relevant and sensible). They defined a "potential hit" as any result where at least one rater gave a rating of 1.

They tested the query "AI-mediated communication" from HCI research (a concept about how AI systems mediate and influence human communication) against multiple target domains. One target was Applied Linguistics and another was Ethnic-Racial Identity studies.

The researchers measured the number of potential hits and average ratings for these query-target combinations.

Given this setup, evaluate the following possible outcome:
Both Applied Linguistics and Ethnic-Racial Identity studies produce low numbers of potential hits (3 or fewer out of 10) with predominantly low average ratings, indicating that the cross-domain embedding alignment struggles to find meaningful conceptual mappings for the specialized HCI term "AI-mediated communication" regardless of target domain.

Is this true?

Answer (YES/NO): YES